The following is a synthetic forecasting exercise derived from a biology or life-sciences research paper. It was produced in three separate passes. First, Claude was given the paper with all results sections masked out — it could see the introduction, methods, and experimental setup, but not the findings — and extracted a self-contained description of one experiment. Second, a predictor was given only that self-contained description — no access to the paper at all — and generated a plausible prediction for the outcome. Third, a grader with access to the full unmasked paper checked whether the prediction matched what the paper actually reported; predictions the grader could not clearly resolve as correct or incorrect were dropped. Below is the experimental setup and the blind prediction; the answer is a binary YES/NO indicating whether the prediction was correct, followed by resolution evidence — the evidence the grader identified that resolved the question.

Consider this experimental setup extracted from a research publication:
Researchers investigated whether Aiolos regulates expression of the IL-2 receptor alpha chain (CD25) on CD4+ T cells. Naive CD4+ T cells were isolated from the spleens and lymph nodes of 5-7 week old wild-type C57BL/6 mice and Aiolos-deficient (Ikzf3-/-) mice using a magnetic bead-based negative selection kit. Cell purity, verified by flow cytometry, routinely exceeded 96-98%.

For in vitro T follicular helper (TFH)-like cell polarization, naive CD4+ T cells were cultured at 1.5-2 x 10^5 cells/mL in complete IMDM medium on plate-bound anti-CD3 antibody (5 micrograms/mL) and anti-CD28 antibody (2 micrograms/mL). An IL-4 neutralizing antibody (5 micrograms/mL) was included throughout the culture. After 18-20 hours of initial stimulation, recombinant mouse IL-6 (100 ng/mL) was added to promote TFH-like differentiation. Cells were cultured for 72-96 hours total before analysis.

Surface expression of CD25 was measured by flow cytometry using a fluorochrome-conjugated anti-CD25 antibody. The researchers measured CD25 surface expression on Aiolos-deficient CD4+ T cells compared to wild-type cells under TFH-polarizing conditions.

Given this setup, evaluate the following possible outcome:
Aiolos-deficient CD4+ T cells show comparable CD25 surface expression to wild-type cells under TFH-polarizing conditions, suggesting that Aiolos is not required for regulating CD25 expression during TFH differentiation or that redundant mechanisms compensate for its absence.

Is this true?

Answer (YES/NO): NO